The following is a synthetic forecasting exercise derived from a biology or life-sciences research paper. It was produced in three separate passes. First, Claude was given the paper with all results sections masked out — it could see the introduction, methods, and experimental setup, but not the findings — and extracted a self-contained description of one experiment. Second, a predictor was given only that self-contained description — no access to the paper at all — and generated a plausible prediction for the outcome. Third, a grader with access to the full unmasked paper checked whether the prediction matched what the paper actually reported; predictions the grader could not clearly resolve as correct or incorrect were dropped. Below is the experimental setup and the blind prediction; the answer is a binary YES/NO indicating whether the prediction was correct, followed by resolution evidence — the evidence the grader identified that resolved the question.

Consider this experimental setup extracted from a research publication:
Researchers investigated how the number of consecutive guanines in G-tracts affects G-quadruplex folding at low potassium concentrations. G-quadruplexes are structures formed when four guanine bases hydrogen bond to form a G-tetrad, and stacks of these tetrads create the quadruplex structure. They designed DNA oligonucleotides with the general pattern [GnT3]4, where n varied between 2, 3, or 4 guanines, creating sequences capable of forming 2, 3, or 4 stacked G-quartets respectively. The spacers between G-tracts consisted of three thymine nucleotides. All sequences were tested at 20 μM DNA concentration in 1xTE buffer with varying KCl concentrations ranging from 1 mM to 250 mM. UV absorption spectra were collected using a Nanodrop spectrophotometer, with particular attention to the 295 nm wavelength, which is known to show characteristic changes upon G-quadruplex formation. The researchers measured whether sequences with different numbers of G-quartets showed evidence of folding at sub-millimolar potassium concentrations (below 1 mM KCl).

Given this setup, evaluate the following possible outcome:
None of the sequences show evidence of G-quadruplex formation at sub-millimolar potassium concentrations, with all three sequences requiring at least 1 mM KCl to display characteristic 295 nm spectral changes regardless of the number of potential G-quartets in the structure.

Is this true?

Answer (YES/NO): NO